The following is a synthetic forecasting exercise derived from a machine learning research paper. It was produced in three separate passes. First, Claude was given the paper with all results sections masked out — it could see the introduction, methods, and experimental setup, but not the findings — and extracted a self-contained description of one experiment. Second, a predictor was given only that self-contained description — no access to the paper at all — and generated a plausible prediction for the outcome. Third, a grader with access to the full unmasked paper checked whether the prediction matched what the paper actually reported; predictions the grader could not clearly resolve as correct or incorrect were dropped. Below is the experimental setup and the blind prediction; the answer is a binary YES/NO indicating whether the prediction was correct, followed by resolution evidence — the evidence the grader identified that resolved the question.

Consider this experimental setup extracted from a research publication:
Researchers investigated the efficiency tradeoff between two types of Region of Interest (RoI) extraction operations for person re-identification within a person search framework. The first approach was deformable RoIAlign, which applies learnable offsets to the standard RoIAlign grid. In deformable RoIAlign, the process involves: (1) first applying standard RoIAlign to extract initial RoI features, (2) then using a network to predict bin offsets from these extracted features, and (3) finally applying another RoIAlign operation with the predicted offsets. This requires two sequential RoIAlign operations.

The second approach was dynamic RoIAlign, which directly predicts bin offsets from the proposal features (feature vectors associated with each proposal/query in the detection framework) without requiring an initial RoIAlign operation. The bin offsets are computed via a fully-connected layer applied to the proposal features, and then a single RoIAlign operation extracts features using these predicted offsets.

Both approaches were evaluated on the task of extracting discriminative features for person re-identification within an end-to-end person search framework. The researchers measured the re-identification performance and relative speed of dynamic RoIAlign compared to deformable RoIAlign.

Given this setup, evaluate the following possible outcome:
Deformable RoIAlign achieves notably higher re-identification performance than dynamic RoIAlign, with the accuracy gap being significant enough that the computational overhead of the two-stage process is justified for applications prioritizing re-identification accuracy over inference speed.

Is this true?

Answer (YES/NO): NO